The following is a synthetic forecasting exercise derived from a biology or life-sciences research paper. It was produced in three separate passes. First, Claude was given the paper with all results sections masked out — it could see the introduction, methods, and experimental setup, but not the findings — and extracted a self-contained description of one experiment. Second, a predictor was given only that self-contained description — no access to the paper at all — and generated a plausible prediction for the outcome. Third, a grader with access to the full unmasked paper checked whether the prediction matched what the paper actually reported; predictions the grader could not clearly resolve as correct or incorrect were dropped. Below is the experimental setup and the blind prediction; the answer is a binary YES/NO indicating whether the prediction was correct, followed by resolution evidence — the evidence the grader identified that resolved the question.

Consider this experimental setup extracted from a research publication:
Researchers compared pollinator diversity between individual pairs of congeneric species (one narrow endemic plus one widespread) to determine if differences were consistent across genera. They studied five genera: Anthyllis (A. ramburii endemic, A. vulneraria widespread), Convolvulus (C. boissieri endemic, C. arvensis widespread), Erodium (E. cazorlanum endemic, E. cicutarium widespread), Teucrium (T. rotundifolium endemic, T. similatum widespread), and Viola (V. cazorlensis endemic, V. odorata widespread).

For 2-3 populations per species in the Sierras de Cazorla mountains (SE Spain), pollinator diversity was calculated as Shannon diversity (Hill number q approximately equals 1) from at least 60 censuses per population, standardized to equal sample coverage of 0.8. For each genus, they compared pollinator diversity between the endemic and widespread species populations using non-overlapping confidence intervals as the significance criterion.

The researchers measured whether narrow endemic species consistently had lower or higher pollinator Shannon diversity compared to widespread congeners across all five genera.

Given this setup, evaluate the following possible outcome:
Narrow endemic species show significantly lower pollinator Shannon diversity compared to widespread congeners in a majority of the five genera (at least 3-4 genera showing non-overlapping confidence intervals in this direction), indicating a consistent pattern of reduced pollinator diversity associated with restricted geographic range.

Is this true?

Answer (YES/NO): NO